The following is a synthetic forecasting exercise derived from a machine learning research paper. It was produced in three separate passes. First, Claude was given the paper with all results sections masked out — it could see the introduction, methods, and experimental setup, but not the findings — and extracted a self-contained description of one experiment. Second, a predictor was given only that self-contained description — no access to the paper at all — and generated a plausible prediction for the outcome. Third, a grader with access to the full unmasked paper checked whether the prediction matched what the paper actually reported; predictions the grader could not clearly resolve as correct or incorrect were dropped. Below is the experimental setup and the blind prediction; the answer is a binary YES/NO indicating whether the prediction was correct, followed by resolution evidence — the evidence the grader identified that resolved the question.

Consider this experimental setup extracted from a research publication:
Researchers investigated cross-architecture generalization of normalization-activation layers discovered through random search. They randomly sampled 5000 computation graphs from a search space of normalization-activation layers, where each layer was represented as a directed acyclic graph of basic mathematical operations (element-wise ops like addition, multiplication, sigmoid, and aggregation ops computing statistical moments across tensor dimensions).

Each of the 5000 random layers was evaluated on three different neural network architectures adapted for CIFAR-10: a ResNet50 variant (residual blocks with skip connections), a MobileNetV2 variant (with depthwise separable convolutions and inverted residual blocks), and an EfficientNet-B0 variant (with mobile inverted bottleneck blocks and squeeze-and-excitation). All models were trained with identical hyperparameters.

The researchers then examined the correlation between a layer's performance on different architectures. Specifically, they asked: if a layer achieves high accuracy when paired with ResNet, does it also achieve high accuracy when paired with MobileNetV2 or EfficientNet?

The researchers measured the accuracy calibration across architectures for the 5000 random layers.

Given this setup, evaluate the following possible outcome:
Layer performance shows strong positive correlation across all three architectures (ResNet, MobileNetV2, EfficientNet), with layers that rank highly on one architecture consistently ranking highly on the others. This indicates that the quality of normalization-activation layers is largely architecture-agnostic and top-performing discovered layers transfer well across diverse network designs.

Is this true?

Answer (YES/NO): NO